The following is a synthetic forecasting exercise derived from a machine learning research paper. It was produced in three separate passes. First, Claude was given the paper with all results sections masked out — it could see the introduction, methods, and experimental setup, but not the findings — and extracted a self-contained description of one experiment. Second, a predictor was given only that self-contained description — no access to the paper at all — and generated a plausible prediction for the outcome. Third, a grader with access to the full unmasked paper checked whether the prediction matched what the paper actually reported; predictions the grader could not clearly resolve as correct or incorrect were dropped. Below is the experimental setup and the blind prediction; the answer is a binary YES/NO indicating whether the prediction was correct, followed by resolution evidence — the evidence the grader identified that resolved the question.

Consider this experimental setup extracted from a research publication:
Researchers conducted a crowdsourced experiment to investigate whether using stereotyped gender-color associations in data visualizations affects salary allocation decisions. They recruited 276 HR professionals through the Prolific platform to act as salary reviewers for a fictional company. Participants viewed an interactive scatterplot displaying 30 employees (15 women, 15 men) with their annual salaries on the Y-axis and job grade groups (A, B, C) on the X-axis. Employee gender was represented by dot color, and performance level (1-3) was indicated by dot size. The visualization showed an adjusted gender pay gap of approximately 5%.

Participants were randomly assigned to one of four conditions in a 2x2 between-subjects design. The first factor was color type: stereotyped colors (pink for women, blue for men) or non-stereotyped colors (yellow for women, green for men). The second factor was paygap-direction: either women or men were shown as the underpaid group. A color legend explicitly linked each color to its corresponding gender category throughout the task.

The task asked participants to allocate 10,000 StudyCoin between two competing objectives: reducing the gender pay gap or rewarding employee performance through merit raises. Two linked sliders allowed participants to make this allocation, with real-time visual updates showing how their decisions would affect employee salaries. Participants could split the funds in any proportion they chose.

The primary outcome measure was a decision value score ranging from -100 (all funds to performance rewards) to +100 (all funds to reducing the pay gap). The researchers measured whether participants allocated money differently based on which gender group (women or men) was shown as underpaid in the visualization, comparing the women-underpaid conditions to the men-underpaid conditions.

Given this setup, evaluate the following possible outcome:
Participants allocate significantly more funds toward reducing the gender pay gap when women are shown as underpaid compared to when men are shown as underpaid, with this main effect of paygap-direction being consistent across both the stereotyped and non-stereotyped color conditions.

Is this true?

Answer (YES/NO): YES